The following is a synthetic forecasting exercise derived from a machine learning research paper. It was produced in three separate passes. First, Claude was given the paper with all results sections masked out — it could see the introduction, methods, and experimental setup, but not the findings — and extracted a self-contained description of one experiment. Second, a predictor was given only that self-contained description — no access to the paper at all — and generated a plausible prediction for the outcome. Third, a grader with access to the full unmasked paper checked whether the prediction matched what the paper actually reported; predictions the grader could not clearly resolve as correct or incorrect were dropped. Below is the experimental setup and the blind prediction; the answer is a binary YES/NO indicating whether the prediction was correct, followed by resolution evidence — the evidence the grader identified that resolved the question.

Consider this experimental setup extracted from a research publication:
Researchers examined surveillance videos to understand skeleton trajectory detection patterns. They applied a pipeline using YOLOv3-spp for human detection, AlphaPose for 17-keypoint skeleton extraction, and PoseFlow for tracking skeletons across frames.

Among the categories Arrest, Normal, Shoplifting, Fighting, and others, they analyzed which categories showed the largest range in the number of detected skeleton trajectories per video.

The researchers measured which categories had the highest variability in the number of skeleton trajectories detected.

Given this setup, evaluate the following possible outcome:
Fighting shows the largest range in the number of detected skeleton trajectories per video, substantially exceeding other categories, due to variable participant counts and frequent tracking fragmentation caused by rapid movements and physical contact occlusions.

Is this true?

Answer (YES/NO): NO